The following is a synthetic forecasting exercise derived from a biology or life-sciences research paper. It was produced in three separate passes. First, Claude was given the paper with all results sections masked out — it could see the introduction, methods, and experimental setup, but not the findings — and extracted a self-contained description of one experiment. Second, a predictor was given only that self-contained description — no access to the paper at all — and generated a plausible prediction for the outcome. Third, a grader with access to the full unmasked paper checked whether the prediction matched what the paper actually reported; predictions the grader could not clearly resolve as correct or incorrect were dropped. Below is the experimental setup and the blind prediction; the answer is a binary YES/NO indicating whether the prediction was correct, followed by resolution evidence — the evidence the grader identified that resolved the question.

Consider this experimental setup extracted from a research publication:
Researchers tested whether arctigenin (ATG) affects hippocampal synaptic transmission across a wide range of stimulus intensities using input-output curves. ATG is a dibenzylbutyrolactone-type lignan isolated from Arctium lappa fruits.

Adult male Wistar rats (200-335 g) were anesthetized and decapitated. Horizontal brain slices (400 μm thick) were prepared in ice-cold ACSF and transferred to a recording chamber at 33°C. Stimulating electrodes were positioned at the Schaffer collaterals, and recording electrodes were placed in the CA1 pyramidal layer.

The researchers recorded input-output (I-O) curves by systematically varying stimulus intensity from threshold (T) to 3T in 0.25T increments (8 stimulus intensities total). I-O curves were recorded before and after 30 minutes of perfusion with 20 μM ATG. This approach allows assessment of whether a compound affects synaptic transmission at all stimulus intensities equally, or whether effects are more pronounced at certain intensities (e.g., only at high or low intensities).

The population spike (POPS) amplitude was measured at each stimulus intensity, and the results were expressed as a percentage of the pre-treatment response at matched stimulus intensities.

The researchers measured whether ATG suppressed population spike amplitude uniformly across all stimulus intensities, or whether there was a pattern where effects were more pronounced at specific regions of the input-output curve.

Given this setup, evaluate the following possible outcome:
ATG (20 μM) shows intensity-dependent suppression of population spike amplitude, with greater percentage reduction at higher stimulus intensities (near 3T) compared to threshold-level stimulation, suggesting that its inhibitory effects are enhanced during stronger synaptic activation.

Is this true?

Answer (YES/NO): YES